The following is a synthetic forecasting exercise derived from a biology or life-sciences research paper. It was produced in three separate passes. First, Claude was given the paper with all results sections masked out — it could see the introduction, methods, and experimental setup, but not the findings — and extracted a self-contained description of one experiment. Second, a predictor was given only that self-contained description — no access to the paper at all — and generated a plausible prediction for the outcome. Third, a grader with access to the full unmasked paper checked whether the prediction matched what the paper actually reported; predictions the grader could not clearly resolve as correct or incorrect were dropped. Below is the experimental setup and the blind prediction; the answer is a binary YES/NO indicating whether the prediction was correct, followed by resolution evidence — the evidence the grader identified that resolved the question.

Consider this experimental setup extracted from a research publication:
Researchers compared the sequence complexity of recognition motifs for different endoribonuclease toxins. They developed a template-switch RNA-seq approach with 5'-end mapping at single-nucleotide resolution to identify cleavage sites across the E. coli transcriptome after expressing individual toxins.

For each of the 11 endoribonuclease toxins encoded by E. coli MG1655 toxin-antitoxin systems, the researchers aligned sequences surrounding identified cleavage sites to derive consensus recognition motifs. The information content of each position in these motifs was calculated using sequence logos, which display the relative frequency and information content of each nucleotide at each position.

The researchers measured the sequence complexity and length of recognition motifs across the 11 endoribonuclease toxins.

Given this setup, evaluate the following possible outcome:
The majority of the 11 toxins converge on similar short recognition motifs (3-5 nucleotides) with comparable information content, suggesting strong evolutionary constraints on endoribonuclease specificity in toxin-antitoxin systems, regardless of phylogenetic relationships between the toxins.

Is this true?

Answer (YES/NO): NO